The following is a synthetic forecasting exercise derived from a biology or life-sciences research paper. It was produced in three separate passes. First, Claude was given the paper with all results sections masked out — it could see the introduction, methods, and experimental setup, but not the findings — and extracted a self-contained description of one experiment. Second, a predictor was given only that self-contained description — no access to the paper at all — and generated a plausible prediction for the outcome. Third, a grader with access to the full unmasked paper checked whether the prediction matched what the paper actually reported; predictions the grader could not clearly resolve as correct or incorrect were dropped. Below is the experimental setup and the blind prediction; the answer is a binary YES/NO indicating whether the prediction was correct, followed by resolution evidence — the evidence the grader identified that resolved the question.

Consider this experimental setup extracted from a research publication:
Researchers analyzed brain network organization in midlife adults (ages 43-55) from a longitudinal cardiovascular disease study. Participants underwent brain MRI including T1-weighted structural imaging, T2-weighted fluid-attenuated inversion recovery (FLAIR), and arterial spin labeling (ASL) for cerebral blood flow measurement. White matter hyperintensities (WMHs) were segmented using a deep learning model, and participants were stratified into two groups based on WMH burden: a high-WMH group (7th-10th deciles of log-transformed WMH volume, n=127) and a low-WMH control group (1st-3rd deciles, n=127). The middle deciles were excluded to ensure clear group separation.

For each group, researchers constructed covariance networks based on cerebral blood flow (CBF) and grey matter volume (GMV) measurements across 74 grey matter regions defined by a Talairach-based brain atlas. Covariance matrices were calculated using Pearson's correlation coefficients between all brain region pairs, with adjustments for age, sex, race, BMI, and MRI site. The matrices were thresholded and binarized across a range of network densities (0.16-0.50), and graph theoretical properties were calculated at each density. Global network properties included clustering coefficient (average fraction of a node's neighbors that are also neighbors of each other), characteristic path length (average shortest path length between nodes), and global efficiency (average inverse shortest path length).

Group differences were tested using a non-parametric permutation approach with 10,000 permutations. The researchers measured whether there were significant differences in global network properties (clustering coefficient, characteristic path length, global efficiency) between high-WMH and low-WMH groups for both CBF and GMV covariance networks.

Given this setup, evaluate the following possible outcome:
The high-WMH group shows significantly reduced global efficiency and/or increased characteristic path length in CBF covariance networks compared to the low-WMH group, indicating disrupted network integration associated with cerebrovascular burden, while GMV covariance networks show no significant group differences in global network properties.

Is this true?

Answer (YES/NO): NO